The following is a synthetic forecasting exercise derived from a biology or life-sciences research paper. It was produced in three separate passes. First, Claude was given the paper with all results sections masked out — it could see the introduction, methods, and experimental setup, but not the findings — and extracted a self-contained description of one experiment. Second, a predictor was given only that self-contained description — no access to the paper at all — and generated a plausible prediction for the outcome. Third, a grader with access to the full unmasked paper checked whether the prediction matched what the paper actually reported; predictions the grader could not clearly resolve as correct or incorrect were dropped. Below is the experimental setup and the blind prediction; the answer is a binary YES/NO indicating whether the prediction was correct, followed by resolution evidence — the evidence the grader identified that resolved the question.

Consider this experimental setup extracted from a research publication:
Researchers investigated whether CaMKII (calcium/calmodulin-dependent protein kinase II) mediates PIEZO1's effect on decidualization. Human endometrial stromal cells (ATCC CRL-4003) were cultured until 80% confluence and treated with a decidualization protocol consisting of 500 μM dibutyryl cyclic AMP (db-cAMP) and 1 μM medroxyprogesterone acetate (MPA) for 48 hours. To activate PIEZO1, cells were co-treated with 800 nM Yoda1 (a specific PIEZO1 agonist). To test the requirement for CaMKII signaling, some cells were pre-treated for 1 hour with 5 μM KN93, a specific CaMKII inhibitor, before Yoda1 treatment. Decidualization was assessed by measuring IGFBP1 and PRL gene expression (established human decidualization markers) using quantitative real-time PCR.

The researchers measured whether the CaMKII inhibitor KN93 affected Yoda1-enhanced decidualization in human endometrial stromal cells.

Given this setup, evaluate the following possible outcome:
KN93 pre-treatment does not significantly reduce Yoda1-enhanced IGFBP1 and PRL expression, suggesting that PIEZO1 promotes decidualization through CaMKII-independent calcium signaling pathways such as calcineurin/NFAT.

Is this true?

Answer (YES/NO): NO